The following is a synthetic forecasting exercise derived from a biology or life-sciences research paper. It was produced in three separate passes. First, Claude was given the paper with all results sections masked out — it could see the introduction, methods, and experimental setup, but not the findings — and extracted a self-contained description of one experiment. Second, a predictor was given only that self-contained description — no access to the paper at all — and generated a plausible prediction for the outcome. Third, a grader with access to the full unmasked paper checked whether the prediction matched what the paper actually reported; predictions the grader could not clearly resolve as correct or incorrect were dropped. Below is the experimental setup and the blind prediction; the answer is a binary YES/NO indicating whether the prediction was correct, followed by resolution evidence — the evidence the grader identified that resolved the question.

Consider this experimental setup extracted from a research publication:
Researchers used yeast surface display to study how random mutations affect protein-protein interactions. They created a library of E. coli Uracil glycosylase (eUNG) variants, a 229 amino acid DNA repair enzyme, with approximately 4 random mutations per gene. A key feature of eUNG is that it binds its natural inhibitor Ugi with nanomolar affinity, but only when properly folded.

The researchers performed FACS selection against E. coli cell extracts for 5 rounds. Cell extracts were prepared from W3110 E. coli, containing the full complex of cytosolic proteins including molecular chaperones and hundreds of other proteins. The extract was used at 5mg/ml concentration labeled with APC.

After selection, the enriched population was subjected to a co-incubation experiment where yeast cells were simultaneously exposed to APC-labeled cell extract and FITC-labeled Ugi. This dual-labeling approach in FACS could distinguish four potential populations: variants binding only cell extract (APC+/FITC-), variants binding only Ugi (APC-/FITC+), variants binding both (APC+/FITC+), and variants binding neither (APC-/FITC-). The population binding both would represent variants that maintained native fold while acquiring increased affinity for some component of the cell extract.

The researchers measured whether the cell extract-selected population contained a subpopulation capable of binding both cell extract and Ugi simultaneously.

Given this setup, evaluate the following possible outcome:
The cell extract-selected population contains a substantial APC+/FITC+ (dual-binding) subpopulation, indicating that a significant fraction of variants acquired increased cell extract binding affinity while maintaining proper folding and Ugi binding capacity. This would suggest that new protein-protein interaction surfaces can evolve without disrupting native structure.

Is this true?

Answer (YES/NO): YES